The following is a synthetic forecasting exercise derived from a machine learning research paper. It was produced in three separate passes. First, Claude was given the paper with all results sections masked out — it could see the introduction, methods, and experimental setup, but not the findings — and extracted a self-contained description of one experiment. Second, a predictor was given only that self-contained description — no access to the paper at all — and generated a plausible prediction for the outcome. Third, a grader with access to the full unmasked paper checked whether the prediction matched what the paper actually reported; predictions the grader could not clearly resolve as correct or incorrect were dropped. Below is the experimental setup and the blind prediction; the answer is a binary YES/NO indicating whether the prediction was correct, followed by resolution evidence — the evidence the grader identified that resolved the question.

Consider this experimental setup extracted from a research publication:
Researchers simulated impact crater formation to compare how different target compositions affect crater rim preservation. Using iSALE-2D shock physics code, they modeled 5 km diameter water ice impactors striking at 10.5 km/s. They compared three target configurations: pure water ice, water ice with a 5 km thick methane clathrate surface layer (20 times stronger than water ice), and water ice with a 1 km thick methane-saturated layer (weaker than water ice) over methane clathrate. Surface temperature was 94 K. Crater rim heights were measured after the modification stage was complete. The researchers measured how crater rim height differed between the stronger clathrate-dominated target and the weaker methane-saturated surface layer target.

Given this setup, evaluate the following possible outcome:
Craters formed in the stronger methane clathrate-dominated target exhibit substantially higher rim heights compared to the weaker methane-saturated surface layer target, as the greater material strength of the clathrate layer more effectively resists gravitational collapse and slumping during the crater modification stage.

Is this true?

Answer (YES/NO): YES